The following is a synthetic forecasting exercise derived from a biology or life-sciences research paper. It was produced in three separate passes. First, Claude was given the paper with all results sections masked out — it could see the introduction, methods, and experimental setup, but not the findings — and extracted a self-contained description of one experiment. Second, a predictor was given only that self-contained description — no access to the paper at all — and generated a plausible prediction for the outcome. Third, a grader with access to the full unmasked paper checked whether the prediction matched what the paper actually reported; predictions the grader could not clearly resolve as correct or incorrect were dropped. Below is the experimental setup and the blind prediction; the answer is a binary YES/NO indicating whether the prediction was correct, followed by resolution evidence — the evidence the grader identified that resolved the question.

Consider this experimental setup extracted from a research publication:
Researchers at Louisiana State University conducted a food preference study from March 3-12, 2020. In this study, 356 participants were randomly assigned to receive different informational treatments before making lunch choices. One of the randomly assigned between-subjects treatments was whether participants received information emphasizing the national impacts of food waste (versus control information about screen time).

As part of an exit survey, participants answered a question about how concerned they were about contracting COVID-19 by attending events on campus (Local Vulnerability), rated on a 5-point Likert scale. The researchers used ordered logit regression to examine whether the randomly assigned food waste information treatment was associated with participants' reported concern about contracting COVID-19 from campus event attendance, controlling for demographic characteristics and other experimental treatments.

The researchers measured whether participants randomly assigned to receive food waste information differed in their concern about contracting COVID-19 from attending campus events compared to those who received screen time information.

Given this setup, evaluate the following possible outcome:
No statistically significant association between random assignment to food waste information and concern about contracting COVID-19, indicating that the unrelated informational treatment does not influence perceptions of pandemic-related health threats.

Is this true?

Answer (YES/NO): NO